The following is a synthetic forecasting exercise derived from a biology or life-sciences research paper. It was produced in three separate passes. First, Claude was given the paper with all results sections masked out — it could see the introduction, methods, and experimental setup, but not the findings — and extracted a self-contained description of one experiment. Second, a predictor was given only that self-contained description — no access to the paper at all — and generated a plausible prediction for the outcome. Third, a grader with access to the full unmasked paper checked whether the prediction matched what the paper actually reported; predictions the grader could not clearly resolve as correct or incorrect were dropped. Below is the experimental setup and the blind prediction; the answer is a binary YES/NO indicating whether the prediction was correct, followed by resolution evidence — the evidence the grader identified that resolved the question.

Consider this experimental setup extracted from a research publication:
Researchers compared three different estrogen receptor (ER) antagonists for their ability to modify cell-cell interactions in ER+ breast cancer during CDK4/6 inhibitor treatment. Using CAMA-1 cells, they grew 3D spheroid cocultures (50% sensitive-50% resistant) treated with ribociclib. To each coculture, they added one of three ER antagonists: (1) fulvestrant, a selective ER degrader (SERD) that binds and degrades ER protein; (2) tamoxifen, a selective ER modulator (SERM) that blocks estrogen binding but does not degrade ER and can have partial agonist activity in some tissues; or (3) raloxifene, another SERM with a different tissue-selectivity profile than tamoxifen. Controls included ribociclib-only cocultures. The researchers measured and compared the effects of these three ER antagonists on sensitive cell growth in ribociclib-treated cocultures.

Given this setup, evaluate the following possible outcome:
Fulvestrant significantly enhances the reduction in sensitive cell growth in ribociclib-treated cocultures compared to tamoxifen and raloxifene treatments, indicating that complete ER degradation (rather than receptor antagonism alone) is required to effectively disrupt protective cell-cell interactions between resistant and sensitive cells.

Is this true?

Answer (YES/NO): NO